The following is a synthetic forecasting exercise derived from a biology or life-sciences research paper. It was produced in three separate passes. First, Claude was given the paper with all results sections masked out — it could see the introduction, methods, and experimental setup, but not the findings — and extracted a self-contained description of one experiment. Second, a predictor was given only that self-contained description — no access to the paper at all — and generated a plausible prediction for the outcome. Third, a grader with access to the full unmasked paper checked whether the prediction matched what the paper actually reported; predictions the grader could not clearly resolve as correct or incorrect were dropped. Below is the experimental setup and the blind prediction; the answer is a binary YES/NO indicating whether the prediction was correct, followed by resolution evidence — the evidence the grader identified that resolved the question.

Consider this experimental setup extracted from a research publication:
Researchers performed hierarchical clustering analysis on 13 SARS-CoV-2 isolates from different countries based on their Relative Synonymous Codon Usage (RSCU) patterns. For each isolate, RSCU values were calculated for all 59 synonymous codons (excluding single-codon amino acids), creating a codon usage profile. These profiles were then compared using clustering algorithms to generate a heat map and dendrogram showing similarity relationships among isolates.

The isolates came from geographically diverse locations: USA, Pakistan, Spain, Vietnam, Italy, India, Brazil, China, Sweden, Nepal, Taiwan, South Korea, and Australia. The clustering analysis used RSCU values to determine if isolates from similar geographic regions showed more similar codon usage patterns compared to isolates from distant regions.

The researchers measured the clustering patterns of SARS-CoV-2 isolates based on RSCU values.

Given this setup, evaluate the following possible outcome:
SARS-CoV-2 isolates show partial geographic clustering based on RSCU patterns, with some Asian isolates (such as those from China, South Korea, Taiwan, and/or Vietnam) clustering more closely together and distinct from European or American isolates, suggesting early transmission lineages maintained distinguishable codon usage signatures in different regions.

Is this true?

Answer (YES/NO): NO